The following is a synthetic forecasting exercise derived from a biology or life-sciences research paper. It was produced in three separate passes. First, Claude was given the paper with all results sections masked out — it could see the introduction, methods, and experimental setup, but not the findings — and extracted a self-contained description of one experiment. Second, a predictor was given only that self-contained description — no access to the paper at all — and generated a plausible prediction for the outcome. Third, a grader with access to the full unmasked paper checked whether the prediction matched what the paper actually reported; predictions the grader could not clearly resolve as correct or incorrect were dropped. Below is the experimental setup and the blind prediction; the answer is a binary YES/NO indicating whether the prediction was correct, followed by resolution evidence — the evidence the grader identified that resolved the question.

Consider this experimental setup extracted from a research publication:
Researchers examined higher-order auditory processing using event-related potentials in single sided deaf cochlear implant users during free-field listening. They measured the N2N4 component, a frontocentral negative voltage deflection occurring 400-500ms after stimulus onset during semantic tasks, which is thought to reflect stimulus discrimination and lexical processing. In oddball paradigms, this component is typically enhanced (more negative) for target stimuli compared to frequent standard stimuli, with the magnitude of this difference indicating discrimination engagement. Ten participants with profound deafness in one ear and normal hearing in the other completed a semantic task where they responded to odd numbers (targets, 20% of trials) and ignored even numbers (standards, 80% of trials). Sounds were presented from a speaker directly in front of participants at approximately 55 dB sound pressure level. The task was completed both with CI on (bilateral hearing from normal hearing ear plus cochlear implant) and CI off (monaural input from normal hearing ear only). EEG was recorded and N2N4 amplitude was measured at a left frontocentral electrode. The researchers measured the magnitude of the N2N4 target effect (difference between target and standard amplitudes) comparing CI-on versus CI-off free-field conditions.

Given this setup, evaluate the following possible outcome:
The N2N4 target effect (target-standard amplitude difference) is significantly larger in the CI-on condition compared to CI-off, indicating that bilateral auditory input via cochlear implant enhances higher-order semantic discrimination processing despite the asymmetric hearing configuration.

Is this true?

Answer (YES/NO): YES